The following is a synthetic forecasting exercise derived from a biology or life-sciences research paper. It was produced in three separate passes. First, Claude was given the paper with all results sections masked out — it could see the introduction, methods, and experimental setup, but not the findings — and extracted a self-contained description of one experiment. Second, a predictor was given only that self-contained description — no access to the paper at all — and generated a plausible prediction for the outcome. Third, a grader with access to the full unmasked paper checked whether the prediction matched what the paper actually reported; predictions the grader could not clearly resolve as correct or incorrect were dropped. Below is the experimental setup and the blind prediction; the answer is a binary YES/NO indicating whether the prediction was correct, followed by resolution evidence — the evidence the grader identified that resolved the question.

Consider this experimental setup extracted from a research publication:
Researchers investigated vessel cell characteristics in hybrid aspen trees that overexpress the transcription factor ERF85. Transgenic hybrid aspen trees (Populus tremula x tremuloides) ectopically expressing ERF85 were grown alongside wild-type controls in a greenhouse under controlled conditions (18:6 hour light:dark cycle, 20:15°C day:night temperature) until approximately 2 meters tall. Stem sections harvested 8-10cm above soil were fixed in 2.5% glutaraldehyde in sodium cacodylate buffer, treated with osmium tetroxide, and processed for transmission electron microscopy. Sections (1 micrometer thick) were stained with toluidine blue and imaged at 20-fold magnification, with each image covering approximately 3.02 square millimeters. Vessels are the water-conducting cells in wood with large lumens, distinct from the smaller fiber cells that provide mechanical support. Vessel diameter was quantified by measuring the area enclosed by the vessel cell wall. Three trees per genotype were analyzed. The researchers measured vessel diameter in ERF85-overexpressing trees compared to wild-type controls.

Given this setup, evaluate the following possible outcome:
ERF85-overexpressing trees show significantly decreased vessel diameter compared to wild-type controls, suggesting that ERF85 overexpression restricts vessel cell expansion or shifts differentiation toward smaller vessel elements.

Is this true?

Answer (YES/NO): NO